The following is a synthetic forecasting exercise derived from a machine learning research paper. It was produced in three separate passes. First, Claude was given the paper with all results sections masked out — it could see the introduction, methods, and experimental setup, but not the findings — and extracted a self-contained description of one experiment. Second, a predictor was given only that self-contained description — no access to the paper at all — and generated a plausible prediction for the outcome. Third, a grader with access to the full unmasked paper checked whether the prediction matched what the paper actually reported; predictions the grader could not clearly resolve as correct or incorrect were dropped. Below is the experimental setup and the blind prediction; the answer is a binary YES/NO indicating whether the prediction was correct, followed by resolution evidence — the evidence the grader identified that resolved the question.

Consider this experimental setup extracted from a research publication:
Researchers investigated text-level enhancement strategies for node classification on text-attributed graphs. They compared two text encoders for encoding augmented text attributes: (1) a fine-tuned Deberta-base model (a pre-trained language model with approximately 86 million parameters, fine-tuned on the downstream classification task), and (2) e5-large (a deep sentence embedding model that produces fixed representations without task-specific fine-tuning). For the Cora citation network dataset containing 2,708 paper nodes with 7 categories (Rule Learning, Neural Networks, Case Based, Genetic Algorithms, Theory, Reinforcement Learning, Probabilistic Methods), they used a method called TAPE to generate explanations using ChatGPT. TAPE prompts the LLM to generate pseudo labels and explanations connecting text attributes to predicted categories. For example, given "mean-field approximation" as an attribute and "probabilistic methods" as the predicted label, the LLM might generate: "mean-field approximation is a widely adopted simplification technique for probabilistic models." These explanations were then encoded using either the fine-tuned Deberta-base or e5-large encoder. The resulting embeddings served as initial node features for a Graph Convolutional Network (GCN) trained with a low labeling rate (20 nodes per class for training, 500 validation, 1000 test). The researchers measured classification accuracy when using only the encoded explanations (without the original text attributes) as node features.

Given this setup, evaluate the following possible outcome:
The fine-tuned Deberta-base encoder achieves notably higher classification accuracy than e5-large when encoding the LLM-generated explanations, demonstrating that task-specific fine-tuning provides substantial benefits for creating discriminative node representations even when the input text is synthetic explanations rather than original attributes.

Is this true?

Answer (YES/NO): NO